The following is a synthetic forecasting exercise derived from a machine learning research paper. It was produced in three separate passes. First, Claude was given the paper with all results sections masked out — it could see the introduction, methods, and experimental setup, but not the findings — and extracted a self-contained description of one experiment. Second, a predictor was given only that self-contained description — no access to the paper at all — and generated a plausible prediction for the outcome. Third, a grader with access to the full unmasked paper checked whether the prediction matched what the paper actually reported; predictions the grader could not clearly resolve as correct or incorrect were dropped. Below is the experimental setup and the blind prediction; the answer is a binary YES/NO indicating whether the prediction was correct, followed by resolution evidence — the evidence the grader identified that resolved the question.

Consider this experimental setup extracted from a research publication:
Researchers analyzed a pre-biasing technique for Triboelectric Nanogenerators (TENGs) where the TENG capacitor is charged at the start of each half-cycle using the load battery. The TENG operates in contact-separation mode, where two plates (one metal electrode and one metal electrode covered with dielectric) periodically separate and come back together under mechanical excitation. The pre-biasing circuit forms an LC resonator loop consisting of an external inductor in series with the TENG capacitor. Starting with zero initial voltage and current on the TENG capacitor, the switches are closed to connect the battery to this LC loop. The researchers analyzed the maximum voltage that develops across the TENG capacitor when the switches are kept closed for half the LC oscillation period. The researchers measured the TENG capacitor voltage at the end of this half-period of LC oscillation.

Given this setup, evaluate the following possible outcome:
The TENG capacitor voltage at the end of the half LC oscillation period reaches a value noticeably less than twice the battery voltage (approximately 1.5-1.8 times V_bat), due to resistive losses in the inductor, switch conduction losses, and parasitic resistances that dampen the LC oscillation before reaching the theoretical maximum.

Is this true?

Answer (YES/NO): NO